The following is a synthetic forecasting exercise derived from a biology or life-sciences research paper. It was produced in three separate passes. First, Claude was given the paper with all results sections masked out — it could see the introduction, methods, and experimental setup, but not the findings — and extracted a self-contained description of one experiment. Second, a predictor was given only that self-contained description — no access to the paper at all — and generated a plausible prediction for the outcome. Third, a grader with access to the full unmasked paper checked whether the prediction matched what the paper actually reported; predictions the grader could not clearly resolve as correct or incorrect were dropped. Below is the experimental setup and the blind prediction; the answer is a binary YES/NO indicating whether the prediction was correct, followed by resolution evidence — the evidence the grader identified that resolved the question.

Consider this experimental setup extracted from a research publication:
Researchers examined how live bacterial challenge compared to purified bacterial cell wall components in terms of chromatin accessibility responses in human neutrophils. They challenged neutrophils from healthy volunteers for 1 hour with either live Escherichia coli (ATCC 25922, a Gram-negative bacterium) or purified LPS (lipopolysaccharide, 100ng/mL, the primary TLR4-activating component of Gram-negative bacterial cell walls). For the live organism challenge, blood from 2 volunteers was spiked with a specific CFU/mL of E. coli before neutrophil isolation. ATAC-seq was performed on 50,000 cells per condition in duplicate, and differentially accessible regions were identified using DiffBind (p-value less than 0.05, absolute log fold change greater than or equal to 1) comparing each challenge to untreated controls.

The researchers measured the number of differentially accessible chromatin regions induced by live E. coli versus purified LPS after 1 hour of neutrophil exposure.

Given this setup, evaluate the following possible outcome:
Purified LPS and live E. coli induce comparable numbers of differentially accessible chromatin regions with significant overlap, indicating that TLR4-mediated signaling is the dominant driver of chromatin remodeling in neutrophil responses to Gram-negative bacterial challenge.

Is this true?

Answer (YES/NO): NO